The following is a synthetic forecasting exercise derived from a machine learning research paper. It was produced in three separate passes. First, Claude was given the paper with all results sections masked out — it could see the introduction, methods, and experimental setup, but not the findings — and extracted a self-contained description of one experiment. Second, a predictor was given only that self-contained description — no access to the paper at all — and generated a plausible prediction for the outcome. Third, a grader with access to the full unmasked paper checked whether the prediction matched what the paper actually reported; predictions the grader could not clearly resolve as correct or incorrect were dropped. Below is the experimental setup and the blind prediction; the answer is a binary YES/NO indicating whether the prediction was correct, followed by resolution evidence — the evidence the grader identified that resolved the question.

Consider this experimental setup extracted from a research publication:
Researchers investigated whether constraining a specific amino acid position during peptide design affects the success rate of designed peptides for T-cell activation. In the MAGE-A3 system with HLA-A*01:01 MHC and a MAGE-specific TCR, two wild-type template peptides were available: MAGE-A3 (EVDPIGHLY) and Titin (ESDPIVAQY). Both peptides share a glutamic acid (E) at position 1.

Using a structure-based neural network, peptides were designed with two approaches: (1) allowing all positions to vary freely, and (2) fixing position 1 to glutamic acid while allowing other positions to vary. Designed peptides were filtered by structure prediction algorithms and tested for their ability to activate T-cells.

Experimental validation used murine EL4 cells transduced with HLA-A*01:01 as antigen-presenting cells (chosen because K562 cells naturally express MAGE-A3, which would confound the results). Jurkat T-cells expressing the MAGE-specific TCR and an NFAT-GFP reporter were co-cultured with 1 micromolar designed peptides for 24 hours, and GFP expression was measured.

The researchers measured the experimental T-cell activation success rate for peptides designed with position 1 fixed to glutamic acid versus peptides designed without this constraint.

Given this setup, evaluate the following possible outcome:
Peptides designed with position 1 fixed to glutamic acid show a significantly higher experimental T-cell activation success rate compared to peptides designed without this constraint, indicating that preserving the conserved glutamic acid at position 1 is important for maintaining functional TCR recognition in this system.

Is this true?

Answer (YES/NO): YES